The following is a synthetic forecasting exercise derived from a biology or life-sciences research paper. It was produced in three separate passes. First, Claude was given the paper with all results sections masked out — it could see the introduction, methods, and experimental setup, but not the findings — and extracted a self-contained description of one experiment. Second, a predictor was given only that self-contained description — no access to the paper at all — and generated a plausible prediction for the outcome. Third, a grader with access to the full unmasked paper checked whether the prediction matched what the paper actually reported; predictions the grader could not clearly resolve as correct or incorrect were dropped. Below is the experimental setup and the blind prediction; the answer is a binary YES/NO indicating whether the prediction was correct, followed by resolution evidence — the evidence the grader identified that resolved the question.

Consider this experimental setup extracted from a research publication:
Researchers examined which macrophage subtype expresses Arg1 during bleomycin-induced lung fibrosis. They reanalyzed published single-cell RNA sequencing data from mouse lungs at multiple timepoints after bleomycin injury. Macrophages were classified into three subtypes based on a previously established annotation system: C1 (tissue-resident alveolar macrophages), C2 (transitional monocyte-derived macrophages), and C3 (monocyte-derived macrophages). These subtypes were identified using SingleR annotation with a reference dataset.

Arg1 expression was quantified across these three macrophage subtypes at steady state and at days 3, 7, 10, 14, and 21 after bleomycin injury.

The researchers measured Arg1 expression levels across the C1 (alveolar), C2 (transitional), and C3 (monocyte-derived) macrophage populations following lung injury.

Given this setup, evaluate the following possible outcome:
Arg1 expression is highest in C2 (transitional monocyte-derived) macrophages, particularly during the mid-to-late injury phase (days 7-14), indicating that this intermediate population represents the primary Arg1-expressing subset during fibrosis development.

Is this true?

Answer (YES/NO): YES